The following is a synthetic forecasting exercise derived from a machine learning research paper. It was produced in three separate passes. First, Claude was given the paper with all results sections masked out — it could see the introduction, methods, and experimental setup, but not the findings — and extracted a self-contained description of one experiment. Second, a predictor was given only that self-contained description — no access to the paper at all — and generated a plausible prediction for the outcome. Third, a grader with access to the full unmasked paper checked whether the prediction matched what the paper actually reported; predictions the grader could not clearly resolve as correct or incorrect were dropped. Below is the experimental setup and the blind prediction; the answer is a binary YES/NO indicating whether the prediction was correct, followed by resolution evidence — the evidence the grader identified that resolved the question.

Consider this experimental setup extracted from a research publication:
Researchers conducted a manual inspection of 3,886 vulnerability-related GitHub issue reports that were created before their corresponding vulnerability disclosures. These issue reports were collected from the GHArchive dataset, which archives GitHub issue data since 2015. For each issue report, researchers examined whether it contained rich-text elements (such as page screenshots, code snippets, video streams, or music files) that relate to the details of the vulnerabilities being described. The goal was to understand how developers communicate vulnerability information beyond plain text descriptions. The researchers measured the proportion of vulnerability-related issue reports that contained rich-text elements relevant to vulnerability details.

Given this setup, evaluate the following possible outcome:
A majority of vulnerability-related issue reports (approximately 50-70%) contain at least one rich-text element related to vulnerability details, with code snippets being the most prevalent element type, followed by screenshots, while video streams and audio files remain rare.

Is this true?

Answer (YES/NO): NO